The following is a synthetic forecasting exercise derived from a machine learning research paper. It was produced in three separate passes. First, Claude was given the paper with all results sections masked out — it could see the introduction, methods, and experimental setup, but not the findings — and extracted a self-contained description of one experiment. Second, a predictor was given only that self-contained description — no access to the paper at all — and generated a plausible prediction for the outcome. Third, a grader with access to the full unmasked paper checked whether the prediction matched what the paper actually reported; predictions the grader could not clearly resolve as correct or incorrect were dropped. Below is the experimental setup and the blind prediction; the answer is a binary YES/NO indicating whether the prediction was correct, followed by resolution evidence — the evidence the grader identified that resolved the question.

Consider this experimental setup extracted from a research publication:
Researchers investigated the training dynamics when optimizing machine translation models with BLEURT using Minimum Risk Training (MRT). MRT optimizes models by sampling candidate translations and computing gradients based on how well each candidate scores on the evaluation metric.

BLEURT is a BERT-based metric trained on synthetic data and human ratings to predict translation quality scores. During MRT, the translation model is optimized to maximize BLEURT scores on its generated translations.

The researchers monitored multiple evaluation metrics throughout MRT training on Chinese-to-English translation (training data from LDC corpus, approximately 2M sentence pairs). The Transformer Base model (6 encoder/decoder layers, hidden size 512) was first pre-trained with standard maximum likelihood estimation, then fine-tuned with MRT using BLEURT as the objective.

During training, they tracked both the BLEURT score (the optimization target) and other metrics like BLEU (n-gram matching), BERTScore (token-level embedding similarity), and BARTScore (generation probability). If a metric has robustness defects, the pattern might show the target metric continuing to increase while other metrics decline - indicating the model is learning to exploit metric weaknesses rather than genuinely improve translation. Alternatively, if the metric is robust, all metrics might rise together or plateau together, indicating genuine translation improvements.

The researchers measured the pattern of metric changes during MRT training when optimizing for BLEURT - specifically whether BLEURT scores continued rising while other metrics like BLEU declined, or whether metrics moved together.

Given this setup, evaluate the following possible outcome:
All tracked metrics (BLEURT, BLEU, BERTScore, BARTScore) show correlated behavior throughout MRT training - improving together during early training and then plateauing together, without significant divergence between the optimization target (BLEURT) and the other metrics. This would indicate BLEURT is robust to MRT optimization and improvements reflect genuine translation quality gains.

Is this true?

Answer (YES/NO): YES